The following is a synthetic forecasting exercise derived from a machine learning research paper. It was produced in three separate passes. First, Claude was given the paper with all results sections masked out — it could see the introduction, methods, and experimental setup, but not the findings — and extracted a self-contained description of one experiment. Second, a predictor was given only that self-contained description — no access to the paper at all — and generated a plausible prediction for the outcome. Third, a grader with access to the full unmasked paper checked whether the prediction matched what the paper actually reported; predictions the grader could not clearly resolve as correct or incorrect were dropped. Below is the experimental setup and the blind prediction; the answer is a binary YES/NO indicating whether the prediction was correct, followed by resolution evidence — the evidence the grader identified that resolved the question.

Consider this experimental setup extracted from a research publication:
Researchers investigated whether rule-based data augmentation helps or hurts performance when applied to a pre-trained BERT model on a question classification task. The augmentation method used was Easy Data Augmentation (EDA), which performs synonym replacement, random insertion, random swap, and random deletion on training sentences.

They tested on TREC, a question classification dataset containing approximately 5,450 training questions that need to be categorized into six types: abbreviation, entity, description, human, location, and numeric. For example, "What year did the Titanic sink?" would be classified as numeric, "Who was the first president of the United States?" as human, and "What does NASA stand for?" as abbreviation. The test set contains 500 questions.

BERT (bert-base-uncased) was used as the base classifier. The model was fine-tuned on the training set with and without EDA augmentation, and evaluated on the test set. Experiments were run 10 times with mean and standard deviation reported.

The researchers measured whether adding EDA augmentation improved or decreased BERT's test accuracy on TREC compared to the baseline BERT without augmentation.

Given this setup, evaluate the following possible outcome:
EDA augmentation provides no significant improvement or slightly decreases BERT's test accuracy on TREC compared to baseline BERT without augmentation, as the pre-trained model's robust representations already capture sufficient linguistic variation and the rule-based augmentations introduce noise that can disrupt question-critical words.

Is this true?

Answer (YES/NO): YES